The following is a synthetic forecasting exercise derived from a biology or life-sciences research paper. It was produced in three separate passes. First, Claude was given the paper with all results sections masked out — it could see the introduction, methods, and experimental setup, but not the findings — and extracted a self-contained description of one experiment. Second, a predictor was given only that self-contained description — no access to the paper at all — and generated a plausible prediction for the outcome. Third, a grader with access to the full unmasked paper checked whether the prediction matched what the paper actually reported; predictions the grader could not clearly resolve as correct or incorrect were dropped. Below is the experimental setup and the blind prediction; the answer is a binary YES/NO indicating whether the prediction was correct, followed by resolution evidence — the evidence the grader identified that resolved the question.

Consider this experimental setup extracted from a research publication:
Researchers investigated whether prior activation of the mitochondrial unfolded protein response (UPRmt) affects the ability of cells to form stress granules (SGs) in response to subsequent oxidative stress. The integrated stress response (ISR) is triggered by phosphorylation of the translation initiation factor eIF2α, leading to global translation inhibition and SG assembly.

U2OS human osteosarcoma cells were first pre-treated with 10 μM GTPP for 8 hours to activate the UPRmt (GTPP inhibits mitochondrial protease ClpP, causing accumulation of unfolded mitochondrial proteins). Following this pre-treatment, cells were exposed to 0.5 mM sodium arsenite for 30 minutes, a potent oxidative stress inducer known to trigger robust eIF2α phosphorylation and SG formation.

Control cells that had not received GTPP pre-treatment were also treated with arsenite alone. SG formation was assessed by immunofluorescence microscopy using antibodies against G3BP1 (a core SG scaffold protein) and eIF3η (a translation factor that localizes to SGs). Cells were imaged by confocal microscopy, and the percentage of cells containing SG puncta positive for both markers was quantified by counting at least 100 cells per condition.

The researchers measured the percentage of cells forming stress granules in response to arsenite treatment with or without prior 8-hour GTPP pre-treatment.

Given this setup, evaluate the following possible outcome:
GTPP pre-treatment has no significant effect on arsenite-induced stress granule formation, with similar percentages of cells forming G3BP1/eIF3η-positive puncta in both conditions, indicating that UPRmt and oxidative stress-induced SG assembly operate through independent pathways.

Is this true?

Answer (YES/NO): NO